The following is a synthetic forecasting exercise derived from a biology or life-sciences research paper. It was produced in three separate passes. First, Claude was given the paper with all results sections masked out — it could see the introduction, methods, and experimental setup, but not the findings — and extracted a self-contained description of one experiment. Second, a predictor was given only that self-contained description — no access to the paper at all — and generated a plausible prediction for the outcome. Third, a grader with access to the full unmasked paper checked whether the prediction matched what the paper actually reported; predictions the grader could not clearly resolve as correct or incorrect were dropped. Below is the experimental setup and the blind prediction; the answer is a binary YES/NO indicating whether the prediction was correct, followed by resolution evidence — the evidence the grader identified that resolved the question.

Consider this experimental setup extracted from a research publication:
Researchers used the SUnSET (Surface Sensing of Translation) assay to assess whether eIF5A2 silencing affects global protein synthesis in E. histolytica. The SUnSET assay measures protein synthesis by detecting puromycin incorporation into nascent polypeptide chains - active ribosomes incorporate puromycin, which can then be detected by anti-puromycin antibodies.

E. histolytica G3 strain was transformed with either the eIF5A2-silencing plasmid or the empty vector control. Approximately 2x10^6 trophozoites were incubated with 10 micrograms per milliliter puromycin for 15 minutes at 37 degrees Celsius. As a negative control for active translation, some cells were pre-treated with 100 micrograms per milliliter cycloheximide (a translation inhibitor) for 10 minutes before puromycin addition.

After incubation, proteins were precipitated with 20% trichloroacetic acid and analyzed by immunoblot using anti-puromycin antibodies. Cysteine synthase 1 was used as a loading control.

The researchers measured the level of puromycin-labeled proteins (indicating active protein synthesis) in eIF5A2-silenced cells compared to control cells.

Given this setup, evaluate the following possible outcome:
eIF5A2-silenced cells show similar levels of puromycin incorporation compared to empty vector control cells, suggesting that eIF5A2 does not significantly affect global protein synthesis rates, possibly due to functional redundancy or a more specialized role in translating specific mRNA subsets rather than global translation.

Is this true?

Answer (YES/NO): NO